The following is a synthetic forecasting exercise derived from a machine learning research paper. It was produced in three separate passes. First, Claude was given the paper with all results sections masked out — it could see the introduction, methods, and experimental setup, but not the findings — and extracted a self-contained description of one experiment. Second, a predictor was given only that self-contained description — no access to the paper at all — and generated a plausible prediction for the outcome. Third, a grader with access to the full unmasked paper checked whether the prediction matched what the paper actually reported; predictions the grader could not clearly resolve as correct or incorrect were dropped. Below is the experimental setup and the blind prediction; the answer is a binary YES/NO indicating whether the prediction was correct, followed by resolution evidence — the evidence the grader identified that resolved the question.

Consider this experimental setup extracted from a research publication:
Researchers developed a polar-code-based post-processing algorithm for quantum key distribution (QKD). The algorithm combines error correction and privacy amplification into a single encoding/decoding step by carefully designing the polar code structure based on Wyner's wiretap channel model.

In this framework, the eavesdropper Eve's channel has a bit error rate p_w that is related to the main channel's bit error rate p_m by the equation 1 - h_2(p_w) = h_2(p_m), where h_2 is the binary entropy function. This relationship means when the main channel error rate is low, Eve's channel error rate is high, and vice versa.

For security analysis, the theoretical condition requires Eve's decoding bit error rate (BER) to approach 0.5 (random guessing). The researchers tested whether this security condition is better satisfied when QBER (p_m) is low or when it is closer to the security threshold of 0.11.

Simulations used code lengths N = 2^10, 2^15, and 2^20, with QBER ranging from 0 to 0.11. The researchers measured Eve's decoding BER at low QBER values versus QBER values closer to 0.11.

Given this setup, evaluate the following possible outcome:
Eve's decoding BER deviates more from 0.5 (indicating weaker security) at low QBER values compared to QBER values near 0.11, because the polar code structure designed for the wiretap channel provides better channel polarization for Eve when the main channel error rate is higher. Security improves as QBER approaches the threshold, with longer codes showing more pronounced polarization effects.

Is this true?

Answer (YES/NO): NO